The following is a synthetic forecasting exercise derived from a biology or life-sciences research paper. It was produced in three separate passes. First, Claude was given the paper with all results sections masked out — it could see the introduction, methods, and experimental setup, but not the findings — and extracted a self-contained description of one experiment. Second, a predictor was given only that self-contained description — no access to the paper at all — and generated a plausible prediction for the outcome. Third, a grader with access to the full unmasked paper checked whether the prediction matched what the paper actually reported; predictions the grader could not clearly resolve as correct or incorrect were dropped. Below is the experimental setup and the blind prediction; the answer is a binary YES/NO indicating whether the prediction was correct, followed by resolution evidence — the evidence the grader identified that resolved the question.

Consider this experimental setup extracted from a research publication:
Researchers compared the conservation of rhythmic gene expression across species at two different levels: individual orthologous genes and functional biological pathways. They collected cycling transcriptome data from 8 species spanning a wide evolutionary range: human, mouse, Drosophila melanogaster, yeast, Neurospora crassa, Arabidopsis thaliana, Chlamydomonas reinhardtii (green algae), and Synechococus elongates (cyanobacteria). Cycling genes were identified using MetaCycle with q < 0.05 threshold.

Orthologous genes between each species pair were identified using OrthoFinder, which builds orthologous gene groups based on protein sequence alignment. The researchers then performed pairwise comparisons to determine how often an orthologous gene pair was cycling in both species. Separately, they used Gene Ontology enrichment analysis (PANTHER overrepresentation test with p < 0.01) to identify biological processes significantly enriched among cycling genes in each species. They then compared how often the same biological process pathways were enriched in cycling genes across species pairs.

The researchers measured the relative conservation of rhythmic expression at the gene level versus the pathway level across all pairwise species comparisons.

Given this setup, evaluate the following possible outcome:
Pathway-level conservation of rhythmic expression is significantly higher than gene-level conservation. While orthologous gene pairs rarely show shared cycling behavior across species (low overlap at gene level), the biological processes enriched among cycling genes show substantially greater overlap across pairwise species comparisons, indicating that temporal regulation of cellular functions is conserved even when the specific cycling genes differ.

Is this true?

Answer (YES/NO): YES